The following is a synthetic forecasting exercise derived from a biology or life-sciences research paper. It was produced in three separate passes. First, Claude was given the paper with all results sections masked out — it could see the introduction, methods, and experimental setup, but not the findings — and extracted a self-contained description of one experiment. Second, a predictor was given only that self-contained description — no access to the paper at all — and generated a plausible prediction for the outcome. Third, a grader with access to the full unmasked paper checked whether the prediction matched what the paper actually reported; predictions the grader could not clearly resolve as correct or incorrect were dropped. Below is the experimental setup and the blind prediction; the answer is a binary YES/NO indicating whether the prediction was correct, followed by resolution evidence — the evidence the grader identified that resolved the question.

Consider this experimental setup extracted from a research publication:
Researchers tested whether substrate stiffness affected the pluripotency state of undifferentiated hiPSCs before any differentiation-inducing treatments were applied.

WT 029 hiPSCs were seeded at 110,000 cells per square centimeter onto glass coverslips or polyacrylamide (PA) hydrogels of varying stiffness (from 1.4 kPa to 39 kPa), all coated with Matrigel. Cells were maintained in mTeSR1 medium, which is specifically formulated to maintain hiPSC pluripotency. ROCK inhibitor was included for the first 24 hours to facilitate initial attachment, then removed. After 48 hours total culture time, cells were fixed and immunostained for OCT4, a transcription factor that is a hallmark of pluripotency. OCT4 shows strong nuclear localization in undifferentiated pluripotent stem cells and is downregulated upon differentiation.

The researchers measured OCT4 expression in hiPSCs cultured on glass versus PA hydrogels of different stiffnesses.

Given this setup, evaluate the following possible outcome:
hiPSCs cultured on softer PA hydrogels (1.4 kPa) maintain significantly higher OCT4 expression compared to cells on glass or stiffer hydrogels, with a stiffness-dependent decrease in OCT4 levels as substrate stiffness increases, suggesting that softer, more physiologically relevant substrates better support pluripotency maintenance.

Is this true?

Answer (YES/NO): NO